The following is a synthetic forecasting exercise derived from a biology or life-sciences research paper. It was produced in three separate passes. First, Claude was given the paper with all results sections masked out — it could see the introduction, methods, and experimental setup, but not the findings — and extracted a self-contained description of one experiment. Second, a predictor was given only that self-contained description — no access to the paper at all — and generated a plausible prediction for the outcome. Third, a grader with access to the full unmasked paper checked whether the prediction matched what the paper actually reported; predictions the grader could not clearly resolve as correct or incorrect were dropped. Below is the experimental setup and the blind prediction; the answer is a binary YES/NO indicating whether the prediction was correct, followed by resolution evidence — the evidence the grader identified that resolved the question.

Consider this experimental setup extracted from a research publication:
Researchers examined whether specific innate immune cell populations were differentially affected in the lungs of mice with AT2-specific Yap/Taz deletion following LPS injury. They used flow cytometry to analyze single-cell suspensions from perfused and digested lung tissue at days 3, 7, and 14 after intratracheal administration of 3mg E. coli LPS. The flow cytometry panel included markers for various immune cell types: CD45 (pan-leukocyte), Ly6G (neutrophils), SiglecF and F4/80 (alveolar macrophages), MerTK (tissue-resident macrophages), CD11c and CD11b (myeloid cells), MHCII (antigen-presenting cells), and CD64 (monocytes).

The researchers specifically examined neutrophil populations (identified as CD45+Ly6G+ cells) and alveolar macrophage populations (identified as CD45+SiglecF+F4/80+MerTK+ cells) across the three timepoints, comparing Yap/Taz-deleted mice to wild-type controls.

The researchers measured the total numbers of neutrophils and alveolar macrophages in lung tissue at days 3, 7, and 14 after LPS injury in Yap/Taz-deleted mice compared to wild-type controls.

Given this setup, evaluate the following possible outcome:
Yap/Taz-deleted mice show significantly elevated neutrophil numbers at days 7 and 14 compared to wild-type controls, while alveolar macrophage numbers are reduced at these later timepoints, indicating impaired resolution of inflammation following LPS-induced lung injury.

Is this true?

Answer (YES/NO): NO